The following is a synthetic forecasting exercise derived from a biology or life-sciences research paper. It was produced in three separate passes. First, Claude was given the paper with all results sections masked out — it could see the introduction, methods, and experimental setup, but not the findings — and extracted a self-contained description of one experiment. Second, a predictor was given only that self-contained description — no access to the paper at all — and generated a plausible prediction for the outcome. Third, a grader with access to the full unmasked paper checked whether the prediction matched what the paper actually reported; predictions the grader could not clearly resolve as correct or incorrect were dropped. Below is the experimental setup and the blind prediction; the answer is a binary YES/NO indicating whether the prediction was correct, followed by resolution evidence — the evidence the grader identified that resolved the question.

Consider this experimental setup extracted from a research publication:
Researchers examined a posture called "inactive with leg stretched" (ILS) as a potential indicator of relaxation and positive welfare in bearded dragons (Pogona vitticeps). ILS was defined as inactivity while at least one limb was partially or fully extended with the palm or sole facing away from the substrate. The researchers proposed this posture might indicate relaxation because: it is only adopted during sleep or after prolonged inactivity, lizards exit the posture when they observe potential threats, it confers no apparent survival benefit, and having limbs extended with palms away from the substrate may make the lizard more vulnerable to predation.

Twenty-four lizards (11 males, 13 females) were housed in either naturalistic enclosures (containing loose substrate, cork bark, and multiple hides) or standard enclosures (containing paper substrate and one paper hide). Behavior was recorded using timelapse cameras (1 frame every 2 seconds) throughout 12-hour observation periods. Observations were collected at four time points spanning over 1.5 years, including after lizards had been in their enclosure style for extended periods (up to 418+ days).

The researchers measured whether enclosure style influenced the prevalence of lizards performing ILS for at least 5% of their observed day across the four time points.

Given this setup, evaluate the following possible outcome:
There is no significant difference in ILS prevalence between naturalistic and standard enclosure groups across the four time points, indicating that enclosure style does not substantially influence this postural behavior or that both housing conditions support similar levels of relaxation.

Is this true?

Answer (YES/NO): YES